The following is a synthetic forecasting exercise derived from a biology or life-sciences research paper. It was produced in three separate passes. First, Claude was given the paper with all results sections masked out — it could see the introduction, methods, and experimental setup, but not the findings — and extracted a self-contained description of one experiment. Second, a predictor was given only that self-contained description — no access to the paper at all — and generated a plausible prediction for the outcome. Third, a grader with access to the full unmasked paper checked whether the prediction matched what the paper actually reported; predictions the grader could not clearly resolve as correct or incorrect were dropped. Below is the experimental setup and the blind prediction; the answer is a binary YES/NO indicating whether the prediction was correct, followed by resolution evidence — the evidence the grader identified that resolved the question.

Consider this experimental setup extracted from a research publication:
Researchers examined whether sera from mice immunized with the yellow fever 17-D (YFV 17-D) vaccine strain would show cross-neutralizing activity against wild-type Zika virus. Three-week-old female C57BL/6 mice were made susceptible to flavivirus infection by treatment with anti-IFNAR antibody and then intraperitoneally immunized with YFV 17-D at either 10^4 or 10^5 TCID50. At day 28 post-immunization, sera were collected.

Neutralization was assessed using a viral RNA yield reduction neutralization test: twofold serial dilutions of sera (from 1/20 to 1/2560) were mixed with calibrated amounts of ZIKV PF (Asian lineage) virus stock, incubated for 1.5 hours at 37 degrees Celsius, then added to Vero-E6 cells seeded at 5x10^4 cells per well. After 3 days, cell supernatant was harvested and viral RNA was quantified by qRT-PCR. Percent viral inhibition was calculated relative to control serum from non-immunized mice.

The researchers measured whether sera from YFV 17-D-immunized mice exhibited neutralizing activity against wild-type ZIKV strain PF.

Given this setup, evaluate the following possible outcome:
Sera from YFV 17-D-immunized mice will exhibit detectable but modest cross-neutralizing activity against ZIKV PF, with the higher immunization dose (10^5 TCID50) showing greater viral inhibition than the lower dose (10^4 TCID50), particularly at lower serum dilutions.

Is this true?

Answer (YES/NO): NO